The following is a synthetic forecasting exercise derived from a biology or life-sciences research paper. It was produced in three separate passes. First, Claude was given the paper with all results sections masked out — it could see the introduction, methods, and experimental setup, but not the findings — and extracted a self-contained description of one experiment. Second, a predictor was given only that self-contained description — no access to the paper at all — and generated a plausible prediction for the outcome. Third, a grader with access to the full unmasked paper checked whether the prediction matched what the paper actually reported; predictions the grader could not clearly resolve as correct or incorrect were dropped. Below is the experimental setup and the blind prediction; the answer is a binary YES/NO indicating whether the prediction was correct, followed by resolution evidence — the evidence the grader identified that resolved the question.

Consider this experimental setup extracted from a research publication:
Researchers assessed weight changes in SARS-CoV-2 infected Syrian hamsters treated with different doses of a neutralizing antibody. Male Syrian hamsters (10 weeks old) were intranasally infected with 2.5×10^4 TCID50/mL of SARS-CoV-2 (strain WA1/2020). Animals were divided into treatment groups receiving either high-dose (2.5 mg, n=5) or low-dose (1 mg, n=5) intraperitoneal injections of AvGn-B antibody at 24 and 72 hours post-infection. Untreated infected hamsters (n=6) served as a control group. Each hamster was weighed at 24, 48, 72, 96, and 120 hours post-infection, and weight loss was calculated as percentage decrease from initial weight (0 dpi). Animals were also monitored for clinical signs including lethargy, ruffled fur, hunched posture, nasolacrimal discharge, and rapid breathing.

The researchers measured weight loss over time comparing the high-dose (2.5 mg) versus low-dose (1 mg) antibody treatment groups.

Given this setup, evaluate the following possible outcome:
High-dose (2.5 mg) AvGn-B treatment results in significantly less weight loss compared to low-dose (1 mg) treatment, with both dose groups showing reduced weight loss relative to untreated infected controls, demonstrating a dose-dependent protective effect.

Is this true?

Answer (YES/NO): NO